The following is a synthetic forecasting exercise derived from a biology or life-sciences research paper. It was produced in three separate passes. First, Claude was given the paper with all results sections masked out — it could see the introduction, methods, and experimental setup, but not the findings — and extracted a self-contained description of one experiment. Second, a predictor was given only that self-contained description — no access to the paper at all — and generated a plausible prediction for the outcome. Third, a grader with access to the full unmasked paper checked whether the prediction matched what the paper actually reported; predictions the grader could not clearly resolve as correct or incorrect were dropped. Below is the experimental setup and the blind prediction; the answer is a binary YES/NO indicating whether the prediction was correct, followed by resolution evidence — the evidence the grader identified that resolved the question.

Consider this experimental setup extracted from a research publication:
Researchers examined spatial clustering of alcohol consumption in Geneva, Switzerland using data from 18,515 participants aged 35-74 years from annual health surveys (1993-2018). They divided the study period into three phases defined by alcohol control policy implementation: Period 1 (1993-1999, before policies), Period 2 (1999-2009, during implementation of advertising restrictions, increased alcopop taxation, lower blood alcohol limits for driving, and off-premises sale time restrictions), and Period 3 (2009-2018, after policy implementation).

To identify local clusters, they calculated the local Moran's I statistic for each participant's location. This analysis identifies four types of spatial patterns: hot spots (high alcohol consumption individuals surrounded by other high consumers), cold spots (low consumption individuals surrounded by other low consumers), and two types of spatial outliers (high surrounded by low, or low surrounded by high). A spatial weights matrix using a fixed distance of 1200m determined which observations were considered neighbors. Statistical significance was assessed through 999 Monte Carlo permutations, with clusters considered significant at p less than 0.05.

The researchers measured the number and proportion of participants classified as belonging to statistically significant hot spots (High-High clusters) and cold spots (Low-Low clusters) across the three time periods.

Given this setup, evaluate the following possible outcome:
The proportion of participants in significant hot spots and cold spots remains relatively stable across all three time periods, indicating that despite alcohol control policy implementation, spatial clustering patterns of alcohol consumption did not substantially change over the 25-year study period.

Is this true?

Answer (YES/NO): NO